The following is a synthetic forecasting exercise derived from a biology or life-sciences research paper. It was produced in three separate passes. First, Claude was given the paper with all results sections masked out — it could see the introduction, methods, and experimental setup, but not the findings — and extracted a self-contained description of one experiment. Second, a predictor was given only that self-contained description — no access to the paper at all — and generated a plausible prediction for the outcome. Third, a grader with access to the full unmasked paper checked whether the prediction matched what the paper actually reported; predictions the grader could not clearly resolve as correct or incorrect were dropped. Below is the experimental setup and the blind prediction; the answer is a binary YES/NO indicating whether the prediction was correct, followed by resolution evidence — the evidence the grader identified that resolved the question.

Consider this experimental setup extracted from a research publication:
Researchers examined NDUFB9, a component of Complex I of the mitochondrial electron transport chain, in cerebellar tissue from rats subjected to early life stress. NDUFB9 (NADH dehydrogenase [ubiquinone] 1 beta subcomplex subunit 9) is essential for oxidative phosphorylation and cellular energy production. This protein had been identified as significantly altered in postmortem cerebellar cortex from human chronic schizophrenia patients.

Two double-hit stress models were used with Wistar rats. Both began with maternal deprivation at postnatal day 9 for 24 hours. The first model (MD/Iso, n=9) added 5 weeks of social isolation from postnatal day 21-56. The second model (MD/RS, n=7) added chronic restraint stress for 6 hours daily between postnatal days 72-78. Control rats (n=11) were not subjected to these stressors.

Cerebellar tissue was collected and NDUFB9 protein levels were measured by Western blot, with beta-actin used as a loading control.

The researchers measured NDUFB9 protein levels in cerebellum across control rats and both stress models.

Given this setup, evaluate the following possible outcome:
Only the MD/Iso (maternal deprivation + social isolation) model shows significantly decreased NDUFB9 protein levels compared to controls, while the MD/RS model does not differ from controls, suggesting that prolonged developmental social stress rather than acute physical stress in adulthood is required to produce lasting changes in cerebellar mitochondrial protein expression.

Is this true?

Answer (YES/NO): YES